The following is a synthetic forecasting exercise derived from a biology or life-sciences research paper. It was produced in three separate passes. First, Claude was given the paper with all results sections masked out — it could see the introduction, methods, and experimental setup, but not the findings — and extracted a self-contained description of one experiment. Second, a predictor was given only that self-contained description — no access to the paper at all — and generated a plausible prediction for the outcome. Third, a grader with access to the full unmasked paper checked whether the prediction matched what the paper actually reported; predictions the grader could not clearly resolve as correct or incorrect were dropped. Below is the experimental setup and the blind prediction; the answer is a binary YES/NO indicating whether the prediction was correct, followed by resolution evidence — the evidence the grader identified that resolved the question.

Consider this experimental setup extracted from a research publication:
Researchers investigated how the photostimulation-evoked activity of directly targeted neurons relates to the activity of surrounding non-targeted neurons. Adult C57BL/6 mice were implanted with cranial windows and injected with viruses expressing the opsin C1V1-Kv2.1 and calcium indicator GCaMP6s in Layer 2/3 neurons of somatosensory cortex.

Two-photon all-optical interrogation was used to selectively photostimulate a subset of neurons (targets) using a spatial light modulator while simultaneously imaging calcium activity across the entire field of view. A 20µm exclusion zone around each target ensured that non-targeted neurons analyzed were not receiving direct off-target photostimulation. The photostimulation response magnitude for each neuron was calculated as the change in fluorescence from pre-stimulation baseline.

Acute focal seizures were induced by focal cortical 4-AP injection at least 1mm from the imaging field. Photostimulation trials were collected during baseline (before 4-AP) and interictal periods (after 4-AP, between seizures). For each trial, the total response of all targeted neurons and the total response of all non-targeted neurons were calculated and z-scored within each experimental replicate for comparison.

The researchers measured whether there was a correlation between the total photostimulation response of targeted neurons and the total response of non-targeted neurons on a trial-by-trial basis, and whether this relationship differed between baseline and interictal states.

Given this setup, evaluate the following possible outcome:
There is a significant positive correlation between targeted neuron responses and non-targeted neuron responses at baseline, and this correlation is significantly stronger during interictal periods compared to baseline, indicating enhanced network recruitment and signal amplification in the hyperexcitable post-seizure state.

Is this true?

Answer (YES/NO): NO